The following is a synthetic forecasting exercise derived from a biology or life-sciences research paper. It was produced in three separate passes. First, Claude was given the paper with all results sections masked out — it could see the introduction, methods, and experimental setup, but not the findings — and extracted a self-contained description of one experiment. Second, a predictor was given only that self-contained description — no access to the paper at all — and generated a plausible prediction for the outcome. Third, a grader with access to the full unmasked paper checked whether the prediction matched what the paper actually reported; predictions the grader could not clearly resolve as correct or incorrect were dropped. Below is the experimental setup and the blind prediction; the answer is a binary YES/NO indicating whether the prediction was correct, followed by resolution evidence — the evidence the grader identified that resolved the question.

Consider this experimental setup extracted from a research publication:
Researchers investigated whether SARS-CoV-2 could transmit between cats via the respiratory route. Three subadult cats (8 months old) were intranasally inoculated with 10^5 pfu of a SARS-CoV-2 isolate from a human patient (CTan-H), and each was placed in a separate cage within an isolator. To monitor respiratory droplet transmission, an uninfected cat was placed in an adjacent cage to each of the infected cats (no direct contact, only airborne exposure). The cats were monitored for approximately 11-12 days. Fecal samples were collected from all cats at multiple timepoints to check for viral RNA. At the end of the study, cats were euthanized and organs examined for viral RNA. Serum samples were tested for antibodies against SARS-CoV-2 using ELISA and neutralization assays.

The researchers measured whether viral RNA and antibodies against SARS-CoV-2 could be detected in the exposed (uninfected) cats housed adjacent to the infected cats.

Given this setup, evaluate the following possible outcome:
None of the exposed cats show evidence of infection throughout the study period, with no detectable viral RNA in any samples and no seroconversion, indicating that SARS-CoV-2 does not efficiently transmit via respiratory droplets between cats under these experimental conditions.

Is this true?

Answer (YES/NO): NO